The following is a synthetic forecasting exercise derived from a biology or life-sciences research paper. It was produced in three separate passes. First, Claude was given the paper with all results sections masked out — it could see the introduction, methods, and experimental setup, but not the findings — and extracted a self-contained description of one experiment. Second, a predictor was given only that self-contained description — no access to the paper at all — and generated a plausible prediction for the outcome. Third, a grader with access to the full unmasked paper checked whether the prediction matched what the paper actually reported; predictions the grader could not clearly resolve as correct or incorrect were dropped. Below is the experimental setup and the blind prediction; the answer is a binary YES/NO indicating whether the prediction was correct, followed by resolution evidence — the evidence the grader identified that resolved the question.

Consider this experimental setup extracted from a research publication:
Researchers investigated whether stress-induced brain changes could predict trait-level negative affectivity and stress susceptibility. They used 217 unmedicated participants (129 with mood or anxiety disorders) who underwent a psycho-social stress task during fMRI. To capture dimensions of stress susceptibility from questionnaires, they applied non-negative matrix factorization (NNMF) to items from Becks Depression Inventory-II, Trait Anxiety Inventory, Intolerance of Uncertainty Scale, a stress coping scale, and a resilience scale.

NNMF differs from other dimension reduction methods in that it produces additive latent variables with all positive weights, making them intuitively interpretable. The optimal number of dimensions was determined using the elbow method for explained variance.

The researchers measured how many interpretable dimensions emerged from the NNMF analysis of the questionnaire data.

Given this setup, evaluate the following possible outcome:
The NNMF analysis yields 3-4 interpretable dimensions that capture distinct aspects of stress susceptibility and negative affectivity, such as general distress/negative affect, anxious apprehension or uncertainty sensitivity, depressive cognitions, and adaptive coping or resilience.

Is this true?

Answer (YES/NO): NO